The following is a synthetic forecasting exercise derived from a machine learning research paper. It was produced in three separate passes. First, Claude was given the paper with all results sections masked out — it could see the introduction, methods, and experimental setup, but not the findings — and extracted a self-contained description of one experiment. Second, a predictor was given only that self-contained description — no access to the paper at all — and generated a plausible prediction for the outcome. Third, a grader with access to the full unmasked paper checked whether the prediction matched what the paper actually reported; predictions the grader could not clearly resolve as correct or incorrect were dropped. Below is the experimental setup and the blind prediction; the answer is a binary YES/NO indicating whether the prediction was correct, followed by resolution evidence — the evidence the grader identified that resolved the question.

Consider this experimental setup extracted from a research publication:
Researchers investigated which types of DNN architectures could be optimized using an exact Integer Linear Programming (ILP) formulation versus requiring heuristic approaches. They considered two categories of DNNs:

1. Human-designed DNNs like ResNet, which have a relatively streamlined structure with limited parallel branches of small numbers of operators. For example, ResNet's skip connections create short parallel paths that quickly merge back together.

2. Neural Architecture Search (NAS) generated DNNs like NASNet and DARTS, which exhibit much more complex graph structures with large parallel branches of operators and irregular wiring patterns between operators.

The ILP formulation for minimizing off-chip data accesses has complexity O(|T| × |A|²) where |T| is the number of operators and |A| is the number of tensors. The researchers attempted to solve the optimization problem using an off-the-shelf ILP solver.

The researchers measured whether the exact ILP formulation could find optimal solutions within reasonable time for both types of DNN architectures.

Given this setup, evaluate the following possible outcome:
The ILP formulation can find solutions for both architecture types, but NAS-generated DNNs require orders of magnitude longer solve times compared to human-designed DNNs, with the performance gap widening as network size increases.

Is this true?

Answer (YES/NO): NO